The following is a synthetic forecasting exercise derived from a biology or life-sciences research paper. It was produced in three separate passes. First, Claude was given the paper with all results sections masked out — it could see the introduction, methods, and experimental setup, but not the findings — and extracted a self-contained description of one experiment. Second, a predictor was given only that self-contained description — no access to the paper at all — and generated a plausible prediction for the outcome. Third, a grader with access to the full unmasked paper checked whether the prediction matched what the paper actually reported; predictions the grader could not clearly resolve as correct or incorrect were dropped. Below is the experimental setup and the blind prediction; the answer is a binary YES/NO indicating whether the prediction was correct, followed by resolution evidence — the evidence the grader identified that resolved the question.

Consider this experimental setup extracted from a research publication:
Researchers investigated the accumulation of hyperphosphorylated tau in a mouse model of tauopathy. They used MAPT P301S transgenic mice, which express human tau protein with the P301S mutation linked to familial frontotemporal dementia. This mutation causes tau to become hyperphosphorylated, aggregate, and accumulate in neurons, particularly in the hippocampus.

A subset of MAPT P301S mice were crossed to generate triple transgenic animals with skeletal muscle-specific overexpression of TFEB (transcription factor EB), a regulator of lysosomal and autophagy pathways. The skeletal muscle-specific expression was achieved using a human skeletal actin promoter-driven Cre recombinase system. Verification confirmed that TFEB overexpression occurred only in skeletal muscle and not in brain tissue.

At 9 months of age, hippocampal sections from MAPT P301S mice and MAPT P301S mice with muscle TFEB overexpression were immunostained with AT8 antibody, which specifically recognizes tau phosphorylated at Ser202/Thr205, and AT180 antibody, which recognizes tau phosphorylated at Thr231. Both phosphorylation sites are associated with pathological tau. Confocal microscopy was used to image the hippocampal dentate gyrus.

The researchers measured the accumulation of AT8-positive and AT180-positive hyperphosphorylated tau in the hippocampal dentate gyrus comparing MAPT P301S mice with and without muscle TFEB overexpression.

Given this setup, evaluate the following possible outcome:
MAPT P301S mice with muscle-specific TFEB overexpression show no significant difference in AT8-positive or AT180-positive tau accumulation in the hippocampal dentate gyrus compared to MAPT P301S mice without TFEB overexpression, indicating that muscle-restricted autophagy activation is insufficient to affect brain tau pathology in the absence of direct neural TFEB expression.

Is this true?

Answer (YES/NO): NO